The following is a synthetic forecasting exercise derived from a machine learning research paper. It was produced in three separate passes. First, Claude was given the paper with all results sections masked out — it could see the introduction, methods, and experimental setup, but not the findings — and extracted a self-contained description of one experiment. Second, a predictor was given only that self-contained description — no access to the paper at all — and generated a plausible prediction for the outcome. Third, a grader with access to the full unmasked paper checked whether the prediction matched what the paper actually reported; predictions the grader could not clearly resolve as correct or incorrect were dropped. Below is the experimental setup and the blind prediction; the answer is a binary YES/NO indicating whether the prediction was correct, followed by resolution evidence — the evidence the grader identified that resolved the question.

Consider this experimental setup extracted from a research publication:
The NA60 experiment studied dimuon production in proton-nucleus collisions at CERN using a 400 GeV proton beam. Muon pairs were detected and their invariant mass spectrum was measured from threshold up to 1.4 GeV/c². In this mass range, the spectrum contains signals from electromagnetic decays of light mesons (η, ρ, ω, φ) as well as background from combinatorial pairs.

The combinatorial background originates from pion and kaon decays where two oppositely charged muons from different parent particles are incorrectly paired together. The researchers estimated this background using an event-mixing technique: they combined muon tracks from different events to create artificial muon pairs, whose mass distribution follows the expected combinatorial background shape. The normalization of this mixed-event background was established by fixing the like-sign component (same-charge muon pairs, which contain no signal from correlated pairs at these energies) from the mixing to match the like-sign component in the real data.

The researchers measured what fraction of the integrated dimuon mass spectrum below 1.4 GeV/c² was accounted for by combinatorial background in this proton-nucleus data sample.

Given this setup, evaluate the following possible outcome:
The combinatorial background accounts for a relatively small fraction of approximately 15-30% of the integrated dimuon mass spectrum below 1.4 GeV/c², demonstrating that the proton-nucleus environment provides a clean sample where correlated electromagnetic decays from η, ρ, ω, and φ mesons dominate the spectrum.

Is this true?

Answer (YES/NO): NO